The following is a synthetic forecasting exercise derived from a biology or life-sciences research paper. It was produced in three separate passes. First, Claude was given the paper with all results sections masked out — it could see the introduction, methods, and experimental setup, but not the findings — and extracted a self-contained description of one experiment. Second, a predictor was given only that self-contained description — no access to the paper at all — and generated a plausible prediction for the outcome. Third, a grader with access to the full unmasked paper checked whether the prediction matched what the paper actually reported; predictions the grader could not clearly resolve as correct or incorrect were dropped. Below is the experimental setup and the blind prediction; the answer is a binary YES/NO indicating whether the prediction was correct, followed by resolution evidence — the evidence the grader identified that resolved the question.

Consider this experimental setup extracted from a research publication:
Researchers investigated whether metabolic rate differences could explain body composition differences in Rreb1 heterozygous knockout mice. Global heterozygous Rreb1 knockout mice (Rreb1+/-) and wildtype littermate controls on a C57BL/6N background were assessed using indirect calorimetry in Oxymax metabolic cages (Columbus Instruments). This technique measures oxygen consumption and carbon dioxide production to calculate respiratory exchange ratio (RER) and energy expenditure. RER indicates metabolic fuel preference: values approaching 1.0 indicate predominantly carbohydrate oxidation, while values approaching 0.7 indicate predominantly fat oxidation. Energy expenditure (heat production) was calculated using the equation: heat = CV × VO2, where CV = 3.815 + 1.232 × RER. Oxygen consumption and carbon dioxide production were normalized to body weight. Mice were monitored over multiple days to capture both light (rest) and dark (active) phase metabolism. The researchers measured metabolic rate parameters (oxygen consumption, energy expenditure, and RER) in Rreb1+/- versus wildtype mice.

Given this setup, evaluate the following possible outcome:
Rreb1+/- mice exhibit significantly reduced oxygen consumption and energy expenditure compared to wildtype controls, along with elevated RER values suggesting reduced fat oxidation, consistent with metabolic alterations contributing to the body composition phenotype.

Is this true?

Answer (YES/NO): NO